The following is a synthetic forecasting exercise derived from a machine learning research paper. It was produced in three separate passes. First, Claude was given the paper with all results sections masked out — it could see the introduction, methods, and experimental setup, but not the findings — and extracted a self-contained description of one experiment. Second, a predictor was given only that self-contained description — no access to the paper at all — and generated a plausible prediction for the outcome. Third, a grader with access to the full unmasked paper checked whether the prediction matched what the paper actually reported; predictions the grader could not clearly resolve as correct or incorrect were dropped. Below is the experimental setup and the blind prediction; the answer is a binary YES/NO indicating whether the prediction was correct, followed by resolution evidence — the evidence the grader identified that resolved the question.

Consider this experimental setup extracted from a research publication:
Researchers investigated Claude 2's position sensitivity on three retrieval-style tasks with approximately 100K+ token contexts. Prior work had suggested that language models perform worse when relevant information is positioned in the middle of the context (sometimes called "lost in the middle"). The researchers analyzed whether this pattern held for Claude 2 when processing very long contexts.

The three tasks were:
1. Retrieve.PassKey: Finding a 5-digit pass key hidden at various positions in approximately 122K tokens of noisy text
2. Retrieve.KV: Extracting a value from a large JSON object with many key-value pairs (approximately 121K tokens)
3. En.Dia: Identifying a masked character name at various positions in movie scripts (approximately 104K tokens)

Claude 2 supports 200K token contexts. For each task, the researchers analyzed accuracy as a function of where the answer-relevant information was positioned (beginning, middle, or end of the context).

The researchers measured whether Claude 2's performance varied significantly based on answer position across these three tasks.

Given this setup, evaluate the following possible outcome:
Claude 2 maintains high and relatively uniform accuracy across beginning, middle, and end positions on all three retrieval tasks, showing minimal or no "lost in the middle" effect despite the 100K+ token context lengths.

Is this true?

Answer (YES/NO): NO